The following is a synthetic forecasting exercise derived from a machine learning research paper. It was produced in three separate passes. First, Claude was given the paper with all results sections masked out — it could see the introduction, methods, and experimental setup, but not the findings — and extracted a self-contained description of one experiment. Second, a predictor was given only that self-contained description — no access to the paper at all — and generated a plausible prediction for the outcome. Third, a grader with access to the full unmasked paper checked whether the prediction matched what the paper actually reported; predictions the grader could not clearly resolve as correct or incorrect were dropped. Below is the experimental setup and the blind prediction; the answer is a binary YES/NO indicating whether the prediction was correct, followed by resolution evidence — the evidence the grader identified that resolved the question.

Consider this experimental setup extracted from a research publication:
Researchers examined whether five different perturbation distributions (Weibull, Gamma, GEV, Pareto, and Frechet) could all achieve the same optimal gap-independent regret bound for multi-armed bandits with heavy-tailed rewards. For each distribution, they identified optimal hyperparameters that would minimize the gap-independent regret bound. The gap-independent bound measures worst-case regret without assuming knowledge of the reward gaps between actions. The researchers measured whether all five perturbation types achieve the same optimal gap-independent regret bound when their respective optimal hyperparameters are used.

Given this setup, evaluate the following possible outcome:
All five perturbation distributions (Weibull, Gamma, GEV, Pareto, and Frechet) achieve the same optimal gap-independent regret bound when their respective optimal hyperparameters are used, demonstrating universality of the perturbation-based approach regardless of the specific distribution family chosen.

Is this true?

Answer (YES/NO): YES